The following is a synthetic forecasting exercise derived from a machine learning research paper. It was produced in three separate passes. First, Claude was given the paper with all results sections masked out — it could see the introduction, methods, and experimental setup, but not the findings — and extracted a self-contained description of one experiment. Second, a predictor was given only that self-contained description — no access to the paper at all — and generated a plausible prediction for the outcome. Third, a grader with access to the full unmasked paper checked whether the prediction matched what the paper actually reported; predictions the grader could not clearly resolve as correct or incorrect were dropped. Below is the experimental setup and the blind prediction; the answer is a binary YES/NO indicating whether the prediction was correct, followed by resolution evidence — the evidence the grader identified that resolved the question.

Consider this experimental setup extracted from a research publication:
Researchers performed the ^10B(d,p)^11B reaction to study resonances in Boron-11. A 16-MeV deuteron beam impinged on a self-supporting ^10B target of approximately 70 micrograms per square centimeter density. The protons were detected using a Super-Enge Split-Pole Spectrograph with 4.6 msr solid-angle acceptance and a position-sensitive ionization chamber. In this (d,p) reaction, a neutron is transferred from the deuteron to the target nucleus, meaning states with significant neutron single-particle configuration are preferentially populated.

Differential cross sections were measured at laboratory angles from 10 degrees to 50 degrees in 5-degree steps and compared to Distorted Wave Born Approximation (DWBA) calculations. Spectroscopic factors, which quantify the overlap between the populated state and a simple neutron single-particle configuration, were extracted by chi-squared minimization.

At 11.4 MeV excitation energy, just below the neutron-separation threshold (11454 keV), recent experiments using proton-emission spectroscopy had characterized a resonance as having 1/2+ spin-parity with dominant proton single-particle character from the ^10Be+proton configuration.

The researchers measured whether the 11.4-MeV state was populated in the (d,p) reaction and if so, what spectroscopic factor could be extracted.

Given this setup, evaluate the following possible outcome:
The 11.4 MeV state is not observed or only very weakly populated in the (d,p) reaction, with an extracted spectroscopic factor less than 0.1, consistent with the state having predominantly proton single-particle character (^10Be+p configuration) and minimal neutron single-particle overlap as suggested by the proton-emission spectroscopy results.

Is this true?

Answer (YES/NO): YES